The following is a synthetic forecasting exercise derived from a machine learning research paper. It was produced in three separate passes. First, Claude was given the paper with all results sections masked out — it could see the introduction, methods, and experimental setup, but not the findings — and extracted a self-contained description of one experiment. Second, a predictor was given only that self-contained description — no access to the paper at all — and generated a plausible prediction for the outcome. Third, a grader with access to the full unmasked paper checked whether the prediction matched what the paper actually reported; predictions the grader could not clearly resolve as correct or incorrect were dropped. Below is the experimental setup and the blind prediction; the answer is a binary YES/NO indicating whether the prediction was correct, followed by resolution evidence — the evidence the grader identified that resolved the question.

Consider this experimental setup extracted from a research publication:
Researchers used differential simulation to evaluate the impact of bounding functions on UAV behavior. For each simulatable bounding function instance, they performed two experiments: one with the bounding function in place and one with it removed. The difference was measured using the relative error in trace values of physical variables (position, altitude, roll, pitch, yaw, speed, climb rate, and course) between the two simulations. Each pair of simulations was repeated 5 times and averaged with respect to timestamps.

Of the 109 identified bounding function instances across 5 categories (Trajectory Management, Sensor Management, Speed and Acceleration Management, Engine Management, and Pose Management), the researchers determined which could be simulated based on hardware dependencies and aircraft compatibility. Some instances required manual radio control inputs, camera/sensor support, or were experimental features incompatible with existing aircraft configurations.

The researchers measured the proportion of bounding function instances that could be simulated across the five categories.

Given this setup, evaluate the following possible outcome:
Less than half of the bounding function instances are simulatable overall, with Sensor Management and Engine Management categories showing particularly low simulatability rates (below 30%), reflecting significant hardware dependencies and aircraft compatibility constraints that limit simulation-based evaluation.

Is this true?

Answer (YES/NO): NO